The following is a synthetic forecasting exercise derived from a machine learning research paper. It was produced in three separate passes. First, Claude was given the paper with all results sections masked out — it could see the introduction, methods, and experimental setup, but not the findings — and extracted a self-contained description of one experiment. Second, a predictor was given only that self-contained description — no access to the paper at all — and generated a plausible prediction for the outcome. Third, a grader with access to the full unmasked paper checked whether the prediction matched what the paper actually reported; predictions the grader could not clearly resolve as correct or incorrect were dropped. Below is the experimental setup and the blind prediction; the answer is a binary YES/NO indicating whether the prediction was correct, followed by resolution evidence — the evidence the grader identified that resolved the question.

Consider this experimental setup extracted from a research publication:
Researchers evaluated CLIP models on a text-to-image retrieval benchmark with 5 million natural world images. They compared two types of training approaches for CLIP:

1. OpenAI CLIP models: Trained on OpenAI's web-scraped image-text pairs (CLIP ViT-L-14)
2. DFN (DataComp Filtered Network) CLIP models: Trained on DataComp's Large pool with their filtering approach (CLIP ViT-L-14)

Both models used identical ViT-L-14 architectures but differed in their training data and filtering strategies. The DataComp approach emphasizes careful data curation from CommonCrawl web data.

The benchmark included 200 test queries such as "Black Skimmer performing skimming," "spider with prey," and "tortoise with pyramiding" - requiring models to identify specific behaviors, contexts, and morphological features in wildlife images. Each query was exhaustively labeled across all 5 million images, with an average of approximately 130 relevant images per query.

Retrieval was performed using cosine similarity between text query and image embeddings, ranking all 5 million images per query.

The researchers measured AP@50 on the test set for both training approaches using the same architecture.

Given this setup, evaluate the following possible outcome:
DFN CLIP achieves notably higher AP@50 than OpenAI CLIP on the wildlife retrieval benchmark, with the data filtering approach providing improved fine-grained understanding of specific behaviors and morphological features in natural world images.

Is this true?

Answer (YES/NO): YES